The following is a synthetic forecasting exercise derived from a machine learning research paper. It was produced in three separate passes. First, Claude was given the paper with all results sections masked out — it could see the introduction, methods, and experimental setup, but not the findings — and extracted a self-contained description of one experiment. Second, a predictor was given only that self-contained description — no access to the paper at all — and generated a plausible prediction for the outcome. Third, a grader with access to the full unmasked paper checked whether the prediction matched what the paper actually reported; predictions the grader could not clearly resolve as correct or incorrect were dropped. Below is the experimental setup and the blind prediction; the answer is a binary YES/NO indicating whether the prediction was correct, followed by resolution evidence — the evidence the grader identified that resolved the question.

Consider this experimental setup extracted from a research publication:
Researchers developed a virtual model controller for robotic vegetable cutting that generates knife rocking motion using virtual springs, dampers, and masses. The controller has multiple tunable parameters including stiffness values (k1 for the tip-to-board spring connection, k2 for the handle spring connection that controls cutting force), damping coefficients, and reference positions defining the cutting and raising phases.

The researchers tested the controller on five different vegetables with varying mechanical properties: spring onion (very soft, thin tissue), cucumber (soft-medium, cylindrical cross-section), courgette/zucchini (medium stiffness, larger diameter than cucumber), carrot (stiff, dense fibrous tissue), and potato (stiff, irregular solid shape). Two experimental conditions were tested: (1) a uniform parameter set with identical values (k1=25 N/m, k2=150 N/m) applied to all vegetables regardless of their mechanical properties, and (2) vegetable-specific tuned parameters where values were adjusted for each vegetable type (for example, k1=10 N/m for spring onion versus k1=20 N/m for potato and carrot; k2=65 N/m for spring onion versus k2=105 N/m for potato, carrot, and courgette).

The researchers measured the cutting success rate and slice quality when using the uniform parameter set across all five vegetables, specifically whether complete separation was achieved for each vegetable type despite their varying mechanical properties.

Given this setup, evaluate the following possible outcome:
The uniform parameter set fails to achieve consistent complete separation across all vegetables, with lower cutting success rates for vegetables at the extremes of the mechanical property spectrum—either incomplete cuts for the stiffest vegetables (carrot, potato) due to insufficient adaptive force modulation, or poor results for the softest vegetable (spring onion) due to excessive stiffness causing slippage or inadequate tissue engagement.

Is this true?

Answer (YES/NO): NO